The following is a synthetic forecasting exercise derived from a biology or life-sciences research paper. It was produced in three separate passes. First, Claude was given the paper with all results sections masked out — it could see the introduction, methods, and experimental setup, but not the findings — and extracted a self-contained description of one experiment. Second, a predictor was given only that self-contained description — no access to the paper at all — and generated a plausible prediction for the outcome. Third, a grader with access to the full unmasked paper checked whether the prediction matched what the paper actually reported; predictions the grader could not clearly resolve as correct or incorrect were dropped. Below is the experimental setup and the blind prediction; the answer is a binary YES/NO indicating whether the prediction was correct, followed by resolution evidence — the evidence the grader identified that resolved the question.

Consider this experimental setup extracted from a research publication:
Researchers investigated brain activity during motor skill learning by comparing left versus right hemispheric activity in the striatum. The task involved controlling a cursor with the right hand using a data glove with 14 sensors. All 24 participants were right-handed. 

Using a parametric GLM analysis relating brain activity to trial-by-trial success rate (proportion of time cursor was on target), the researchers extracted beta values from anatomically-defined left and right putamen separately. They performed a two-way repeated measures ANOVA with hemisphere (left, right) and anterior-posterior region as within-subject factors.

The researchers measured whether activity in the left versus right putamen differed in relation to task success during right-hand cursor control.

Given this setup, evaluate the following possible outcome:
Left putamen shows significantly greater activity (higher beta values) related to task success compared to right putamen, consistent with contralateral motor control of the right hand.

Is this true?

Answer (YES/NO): NO